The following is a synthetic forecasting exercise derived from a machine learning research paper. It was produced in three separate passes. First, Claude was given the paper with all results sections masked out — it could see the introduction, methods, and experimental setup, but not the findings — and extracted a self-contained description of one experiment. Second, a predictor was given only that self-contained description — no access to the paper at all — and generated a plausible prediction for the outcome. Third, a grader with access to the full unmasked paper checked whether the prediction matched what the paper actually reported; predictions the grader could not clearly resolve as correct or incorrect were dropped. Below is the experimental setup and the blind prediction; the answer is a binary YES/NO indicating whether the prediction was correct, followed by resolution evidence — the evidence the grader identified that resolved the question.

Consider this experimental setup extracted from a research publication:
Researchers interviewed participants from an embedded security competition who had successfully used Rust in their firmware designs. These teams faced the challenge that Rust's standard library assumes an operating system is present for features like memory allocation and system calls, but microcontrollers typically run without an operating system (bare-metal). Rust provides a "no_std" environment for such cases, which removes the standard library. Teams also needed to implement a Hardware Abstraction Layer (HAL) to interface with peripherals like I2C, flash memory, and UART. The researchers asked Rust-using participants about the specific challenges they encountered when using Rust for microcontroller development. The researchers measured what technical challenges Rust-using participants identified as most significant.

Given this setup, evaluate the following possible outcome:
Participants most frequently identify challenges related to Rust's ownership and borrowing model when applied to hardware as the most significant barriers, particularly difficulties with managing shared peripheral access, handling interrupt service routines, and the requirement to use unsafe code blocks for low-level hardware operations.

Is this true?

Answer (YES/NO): NO